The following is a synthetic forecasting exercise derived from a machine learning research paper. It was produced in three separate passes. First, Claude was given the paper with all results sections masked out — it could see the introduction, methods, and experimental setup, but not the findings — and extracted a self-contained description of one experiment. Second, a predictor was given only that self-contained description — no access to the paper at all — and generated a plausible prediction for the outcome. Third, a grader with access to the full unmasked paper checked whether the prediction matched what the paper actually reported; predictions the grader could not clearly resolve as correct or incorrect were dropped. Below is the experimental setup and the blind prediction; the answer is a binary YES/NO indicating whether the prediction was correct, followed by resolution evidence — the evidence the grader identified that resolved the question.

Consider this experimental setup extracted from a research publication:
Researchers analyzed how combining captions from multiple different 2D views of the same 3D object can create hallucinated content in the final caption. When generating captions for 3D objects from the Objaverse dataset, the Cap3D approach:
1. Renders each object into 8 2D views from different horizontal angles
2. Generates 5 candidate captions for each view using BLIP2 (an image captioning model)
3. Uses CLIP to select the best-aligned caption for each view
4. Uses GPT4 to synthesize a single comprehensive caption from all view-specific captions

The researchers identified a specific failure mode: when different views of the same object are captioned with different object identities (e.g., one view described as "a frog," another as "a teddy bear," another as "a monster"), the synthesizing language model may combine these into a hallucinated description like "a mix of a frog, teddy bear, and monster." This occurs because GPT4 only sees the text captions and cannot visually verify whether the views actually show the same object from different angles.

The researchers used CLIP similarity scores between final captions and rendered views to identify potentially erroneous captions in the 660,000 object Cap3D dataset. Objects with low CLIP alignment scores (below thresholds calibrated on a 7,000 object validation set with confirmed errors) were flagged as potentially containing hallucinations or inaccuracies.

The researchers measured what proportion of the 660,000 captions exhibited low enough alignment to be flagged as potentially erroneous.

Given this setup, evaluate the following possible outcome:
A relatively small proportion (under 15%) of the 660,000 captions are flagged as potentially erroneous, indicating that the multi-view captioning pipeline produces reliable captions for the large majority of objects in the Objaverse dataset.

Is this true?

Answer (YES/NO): NO